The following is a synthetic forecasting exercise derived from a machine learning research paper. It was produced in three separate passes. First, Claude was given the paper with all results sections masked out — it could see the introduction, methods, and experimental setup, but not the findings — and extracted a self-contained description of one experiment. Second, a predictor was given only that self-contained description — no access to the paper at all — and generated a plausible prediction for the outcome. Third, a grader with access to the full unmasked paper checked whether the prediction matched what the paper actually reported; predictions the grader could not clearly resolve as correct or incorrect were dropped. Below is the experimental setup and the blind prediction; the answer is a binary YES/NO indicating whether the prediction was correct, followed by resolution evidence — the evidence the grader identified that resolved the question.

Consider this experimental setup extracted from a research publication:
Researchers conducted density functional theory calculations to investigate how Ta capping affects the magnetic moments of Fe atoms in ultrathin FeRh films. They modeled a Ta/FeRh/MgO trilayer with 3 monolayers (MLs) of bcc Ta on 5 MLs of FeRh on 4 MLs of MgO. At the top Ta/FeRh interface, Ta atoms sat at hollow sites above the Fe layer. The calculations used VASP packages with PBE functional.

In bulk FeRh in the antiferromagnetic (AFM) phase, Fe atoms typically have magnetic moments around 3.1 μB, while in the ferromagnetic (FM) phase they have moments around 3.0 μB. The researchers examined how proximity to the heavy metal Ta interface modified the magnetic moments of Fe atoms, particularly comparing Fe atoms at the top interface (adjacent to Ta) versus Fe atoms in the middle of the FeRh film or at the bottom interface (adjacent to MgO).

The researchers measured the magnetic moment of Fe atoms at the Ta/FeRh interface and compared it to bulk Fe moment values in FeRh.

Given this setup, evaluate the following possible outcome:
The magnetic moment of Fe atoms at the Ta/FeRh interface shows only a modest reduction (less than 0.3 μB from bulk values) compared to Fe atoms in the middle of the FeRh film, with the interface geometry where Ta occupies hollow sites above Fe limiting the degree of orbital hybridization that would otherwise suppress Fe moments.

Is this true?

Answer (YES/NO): NO